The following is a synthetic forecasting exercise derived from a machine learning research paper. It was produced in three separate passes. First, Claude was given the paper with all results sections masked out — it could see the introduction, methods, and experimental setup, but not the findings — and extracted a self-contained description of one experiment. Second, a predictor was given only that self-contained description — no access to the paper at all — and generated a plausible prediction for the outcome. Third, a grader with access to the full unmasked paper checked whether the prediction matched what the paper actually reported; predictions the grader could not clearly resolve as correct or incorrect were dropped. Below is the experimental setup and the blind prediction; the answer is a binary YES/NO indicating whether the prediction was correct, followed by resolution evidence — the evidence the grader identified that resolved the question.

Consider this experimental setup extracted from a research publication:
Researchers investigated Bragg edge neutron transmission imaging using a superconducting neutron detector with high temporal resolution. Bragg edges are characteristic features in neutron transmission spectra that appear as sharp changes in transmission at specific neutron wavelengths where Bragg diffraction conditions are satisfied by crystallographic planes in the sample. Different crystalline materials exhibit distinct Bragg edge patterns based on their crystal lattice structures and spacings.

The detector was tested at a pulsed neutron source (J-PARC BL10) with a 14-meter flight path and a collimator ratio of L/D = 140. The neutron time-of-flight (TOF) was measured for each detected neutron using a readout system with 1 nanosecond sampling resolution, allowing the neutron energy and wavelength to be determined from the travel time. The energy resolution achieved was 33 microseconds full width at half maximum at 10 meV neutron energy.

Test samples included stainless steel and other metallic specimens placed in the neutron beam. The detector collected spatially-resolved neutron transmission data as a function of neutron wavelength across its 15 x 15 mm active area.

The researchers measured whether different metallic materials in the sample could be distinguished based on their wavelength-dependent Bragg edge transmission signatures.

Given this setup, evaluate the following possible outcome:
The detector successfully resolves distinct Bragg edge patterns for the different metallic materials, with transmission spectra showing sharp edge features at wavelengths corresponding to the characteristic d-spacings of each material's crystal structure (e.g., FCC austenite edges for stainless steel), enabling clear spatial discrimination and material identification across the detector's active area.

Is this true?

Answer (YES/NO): NO